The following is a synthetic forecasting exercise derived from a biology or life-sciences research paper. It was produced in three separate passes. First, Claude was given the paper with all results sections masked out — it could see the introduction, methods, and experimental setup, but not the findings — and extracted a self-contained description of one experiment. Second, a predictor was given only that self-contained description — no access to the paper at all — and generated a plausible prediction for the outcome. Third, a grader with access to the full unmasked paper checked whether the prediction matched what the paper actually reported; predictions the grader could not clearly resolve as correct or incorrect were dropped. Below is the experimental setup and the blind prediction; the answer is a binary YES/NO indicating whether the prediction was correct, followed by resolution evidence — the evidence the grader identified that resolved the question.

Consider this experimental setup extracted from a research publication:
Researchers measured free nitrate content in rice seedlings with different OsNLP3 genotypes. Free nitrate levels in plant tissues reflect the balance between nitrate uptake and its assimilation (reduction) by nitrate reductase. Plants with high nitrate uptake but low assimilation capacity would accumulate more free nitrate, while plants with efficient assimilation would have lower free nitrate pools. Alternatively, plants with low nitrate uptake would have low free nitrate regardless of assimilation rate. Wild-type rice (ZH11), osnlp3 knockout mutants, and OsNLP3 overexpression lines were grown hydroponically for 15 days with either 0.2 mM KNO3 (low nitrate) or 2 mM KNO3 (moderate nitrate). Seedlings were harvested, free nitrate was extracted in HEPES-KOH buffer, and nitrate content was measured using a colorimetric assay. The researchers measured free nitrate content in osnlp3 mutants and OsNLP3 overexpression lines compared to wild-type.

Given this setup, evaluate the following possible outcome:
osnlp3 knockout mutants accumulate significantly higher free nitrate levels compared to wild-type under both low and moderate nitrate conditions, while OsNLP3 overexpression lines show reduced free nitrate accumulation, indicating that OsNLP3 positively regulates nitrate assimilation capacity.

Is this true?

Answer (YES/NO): NO